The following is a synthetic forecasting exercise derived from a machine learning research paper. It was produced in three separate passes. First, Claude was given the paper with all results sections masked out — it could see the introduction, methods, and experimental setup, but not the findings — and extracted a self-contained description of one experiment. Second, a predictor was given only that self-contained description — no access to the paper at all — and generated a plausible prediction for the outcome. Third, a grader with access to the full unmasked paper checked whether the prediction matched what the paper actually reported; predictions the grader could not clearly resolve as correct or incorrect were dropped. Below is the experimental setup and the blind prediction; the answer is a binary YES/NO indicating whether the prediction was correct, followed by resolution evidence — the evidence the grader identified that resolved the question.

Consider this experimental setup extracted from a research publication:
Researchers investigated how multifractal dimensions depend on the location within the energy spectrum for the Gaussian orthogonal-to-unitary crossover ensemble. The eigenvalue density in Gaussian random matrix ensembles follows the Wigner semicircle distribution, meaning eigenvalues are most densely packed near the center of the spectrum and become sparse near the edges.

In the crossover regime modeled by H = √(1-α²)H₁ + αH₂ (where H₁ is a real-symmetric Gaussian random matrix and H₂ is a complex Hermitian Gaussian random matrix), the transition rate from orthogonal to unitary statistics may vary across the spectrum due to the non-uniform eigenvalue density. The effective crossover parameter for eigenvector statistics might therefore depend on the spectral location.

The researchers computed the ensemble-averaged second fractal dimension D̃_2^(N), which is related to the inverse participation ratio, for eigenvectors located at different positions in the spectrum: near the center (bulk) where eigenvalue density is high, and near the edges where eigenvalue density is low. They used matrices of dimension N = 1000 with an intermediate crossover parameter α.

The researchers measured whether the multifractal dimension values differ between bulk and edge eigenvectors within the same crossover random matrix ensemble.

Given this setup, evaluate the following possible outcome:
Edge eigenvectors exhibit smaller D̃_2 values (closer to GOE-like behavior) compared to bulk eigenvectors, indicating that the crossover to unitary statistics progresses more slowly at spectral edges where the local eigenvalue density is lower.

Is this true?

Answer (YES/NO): YES